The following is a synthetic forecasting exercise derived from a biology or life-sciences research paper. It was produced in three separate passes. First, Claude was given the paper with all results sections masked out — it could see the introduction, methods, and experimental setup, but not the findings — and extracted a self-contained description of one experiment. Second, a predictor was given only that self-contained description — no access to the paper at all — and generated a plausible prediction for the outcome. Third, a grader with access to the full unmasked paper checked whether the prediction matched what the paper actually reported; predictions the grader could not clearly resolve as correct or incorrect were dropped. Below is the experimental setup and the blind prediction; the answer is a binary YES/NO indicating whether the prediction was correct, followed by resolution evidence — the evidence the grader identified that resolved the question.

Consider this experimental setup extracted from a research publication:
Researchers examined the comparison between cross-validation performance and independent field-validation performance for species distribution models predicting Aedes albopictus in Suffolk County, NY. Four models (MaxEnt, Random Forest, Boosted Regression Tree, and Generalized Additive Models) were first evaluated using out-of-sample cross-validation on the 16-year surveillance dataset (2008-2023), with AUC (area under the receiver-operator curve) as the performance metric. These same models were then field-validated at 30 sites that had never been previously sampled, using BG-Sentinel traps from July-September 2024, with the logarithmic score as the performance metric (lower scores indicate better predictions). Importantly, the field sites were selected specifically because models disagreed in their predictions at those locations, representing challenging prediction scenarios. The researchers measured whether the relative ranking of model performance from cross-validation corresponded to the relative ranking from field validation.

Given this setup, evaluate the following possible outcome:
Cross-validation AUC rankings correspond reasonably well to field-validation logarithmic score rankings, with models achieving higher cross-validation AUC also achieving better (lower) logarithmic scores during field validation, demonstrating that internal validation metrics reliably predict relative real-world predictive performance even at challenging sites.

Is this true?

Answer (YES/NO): NO